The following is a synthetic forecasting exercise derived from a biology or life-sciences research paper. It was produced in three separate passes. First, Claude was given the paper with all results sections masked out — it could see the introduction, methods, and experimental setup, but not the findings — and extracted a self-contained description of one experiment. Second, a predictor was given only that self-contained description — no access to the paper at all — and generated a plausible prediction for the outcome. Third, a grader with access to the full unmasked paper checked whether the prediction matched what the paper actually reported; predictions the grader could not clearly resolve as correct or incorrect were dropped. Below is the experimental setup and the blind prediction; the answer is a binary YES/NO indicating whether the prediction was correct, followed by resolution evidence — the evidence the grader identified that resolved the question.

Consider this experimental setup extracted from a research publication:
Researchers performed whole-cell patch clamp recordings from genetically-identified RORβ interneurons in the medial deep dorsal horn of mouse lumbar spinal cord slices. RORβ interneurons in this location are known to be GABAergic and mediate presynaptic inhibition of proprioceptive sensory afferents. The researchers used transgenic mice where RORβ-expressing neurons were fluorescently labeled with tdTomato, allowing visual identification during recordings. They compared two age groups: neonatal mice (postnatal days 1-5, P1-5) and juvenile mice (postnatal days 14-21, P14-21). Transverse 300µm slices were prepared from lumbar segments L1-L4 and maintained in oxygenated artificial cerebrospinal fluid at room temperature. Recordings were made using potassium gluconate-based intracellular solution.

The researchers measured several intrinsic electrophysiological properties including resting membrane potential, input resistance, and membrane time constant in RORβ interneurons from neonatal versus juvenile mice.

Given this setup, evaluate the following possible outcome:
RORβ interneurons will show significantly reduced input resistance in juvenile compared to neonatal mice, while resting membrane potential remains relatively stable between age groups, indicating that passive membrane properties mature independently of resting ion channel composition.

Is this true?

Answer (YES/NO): NO